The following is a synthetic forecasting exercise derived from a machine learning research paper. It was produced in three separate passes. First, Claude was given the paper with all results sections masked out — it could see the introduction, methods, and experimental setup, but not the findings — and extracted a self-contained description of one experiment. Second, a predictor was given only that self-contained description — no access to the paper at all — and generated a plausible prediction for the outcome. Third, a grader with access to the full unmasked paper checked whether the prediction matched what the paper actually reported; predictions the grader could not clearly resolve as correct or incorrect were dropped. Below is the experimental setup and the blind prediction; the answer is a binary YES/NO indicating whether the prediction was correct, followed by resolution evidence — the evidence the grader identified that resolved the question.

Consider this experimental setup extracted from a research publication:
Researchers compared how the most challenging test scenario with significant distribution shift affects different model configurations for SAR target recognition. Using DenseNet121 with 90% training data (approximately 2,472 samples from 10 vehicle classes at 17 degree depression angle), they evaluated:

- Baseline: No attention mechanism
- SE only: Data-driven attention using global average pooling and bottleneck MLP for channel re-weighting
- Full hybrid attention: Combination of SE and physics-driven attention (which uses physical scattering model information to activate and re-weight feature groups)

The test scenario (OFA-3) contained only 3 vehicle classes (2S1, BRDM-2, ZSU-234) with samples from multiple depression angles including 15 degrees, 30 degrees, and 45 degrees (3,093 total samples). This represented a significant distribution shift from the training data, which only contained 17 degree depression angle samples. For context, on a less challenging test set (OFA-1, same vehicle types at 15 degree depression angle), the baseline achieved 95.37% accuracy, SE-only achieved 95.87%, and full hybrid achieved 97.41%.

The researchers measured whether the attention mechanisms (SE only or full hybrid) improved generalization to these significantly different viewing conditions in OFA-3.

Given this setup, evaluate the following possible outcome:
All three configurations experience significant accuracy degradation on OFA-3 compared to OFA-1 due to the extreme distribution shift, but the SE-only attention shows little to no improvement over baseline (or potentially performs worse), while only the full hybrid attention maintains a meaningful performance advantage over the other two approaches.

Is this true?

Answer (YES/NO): NO